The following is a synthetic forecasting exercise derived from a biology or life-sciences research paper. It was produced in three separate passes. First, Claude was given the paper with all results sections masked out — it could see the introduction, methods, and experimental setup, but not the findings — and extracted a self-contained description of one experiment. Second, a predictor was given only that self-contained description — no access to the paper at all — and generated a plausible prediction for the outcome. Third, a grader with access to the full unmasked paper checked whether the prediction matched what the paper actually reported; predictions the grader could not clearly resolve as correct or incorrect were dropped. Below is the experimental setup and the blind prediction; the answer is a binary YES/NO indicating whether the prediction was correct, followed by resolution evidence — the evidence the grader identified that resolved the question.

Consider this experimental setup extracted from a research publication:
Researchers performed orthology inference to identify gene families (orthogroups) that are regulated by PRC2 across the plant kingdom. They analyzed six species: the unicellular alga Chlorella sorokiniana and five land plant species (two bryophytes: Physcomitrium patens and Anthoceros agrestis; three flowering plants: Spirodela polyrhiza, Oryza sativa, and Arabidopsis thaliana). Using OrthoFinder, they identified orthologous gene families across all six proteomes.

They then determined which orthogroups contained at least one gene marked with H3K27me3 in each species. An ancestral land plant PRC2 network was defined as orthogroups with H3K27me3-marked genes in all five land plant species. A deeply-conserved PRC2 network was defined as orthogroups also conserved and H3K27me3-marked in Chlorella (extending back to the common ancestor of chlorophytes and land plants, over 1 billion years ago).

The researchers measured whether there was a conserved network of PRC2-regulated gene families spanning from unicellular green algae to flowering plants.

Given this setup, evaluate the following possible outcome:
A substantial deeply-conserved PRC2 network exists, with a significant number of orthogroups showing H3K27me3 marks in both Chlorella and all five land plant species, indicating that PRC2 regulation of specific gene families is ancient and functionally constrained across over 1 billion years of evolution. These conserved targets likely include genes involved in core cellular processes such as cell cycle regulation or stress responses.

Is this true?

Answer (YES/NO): NO